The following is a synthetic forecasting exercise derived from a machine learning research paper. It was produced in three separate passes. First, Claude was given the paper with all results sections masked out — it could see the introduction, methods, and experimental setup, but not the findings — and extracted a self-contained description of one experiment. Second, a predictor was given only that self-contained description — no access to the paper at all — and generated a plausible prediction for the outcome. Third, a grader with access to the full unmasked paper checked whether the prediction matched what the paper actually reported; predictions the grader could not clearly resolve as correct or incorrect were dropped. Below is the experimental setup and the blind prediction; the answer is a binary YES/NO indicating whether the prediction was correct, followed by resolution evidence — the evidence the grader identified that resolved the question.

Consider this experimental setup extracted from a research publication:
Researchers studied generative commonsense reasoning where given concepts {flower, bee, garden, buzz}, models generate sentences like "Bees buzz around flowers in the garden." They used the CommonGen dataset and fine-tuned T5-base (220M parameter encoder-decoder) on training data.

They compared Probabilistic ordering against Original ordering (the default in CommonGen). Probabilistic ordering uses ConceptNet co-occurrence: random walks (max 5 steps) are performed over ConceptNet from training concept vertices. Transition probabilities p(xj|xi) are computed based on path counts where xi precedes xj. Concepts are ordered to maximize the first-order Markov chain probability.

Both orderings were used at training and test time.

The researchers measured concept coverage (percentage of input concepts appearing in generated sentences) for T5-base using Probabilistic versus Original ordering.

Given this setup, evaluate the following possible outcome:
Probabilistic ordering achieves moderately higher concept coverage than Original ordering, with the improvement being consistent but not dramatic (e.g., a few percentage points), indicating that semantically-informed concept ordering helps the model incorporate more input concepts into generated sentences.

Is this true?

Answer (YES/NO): NO